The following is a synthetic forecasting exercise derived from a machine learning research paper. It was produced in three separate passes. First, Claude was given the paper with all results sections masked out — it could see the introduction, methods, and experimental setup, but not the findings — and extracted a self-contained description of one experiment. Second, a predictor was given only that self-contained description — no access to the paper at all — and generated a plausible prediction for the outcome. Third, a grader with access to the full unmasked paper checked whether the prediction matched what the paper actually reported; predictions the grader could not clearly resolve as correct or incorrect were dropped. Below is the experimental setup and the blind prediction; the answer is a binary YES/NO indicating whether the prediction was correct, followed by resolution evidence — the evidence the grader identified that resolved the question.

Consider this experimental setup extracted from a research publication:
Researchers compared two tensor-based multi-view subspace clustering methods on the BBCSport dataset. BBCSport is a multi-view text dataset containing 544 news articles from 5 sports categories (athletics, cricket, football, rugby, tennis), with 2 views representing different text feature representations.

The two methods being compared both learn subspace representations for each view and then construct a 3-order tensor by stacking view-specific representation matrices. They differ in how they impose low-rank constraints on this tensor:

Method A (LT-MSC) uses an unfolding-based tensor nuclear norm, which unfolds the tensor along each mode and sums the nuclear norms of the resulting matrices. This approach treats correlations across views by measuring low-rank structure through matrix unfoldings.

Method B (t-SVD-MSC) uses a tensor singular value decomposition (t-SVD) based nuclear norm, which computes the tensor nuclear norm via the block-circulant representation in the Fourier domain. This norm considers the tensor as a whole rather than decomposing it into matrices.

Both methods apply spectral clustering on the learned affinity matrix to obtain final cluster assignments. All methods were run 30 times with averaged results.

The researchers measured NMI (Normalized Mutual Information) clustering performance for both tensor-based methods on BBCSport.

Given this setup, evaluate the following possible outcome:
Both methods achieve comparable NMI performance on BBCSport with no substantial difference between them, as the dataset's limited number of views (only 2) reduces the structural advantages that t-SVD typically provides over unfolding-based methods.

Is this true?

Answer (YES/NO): NO